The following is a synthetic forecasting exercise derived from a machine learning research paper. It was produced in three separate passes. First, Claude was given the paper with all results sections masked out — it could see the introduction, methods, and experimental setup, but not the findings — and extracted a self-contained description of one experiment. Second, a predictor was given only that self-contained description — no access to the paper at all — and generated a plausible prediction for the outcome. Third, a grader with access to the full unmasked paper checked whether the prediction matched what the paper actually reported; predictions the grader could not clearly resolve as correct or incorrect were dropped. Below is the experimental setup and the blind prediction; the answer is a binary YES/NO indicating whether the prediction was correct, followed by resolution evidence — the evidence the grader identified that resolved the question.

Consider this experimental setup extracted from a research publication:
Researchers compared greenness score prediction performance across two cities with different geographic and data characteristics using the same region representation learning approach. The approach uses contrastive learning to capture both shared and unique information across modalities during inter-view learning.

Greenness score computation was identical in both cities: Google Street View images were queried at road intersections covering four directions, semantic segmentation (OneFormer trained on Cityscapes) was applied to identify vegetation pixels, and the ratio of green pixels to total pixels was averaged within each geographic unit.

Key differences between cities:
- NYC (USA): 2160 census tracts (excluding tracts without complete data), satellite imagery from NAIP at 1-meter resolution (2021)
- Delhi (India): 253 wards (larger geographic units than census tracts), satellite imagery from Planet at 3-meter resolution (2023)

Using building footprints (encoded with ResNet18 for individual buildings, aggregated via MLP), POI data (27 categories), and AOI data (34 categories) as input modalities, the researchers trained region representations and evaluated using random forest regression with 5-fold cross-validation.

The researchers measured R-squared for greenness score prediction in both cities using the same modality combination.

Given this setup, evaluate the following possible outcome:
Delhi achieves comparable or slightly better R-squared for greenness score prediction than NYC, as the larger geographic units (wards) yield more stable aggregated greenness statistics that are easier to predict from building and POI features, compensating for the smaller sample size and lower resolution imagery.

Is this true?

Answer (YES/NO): YES